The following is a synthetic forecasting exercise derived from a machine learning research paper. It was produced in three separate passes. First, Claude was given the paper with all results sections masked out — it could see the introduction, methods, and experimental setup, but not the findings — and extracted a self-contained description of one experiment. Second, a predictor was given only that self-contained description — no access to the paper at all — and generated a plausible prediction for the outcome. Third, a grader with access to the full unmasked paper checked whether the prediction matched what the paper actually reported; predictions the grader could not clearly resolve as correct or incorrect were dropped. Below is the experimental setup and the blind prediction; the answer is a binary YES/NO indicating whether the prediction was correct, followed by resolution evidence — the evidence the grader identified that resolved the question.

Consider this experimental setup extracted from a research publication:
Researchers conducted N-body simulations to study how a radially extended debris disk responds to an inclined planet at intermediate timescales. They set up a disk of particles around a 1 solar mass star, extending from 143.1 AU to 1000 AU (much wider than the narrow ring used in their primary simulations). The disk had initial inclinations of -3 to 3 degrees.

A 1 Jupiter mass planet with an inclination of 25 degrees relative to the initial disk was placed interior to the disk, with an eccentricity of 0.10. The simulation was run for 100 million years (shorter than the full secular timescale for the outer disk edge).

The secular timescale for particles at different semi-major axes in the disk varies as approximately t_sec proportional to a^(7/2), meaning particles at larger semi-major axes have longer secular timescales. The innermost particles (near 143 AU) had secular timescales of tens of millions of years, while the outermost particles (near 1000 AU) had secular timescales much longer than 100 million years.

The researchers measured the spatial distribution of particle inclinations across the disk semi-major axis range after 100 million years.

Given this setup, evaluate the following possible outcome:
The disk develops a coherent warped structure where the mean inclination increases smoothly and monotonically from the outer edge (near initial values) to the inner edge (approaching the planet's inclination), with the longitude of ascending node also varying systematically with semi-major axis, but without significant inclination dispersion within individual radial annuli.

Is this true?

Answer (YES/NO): NO